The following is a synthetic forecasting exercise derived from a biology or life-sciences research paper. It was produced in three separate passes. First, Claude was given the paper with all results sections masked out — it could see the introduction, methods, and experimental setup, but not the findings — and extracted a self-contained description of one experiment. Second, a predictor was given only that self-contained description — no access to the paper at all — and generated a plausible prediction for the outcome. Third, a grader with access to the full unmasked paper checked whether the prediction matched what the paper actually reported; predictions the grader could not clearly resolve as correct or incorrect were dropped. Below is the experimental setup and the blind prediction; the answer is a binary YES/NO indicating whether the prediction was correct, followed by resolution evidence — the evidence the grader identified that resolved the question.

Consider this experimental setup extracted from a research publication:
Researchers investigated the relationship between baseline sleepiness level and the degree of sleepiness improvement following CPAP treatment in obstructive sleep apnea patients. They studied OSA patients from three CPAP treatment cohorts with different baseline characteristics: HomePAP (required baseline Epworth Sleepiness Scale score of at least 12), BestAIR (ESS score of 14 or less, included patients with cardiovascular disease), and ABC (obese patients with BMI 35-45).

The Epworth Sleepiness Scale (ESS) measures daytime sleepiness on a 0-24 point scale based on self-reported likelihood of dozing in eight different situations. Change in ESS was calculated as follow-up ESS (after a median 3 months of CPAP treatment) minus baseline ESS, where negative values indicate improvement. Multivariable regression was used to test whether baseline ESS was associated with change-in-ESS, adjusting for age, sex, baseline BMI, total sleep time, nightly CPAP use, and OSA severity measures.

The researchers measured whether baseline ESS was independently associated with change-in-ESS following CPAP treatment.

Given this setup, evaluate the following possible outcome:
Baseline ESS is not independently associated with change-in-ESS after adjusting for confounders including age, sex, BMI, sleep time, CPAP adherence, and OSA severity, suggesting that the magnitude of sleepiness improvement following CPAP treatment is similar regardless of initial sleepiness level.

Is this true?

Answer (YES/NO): NO